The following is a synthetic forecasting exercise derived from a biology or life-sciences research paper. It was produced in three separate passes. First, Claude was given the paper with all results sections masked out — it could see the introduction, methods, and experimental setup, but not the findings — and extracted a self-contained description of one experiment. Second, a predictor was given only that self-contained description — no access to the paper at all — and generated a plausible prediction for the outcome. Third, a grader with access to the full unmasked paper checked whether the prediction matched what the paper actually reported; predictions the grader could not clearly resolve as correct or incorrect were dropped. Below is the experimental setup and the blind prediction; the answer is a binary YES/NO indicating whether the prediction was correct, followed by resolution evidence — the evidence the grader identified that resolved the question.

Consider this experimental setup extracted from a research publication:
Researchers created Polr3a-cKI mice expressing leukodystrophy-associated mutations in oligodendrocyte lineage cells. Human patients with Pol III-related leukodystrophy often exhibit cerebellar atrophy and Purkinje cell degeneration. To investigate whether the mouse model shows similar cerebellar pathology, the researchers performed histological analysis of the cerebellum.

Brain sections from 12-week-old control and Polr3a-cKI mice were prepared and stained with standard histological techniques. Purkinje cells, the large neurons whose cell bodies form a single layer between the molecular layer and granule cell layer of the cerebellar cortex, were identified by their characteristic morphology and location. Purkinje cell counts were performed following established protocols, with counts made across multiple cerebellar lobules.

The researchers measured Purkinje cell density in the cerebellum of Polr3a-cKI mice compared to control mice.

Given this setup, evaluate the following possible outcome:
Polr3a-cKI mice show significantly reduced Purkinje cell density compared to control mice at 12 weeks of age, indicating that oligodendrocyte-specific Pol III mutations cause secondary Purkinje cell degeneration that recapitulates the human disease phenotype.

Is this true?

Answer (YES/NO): NO